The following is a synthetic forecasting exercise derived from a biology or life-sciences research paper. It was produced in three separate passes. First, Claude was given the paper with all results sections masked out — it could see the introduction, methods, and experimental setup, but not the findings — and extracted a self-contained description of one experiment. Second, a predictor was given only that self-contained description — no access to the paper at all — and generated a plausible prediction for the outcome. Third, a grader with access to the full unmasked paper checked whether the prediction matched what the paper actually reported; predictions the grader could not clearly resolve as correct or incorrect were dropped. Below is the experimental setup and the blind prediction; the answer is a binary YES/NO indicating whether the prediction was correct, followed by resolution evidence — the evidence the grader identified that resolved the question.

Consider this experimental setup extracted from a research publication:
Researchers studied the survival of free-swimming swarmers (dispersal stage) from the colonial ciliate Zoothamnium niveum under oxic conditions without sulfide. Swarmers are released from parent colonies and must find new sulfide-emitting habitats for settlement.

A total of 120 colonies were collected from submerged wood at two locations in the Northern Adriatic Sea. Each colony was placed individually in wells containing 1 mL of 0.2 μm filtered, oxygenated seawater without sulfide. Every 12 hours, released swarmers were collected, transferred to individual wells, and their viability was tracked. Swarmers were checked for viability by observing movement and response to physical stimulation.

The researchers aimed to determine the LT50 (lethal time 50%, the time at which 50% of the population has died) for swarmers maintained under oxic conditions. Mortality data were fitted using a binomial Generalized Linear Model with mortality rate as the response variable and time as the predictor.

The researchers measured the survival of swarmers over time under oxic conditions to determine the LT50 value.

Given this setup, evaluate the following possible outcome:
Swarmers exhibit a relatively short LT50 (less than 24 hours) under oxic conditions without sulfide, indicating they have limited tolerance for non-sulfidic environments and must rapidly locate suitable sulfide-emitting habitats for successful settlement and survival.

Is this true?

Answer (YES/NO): NO